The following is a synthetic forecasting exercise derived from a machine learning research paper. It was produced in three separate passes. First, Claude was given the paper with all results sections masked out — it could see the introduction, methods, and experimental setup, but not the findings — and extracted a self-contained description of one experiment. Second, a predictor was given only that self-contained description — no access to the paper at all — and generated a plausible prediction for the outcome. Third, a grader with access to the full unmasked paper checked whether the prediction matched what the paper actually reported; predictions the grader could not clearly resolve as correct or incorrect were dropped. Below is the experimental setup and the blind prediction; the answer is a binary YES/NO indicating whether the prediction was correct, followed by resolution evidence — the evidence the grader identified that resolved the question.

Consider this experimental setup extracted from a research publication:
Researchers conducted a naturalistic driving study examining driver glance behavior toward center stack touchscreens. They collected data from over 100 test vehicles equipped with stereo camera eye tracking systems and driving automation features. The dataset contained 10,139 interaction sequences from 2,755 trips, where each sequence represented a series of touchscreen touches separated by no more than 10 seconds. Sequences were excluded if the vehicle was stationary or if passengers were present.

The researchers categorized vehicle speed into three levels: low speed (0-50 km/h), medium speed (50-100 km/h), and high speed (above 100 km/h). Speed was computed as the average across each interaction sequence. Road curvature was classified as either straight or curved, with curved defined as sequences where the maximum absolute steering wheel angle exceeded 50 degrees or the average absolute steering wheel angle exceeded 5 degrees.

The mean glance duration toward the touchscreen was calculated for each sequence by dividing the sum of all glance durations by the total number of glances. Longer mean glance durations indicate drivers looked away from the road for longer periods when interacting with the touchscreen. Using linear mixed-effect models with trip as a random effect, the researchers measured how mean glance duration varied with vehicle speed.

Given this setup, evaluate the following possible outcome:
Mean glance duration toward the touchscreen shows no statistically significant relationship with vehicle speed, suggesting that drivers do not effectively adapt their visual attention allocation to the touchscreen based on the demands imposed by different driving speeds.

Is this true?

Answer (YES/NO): NO